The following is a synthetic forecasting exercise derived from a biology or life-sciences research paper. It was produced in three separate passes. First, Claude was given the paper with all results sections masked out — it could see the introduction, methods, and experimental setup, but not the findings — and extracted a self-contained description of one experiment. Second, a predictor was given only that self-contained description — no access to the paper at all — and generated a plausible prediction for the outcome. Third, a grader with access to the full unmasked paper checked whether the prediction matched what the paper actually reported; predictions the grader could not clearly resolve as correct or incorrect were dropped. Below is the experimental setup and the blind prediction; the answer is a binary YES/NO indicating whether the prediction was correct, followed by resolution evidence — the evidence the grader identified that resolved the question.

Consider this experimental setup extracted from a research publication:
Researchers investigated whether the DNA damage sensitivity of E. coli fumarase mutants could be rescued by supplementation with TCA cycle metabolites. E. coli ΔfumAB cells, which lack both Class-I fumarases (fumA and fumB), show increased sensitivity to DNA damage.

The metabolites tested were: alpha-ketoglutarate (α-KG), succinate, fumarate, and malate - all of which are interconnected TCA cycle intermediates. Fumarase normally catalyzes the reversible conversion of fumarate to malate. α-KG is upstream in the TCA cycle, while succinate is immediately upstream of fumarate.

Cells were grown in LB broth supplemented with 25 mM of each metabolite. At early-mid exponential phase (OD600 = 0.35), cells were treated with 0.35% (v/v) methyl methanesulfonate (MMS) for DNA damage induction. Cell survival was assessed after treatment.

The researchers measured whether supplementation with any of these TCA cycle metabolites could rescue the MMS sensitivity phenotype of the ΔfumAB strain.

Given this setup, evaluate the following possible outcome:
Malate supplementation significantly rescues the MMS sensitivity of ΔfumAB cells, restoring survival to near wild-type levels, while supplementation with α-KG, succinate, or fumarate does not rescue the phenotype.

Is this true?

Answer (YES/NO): NO